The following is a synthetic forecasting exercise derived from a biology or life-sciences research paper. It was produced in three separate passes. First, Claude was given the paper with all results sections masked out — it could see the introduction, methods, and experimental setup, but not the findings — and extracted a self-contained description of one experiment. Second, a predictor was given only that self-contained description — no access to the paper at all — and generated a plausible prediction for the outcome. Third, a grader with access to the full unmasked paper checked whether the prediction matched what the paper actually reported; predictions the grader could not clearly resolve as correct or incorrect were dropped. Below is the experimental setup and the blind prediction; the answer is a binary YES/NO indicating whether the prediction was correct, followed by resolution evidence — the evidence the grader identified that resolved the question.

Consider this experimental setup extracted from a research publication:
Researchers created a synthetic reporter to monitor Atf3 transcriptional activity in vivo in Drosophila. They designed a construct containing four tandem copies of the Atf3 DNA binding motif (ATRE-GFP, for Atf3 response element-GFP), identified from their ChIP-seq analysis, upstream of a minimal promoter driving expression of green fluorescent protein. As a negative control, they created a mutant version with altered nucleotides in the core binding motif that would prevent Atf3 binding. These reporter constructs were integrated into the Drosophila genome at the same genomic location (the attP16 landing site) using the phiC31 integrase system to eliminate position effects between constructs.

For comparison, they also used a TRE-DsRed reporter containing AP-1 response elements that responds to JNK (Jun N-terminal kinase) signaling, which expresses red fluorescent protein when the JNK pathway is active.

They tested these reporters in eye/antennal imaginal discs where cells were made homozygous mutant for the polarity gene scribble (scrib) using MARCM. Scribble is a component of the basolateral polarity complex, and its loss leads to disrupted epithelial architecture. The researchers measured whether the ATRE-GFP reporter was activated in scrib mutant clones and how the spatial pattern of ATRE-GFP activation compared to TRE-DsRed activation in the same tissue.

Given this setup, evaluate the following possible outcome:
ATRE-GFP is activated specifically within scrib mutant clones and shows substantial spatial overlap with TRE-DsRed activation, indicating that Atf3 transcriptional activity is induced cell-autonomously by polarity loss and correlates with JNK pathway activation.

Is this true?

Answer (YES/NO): NO